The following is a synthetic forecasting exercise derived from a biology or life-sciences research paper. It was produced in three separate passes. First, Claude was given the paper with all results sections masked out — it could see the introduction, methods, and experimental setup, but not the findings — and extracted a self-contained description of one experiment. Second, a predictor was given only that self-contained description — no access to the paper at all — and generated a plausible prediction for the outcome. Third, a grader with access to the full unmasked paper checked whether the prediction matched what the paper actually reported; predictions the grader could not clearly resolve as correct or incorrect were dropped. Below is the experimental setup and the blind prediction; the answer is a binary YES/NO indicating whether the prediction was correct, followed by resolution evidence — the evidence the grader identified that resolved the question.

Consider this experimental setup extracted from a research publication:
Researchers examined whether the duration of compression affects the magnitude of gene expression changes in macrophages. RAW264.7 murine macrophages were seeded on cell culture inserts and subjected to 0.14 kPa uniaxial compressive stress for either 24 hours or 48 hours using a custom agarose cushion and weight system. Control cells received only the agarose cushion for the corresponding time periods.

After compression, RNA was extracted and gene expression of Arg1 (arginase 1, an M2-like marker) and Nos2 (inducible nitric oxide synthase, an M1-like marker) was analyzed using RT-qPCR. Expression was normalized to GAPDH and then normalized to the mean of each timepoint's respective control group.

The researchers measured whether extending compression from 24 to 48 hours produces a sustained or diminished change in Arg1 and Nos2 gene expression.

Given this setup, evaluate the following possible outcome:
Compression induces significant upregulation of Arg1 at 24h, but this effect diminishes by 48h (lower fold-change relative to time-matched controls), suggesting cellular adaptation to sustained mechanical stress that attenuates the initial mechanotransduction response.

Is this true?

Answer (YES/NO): NO